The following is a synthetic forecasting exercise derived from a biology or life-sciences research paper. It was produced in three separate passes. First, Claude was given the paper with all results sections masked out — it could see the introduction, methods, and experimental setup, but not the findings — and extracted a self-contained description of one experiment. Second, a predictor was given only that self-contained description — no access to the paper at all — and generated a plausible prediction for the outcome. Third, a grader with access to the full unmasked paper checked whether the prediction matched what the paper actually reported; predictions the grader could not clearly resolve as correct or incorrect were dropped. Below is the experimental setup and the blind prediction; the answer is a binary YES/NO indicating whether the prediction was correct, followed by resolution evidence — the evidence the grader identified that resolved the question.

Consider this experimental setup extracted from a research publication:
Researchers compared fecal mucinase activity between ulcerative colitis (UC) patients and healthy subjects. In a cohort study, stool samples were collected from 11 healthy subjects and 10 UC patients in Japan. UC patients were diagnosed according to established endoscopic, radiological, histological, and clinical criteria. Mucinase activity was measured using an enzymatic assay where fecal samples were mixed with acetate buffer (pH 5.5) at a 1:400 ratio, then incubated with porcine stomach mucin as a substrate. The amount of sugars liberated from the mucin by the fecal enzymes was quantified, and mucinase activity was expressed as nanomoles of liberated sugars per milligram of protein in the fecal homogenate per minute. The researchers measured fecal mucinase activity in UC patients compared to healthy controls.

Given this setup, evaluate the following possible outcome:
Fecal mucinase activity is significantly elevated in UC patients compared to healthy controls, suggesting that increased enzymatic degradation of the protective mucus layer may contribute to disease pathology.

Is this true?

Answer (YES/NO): NO